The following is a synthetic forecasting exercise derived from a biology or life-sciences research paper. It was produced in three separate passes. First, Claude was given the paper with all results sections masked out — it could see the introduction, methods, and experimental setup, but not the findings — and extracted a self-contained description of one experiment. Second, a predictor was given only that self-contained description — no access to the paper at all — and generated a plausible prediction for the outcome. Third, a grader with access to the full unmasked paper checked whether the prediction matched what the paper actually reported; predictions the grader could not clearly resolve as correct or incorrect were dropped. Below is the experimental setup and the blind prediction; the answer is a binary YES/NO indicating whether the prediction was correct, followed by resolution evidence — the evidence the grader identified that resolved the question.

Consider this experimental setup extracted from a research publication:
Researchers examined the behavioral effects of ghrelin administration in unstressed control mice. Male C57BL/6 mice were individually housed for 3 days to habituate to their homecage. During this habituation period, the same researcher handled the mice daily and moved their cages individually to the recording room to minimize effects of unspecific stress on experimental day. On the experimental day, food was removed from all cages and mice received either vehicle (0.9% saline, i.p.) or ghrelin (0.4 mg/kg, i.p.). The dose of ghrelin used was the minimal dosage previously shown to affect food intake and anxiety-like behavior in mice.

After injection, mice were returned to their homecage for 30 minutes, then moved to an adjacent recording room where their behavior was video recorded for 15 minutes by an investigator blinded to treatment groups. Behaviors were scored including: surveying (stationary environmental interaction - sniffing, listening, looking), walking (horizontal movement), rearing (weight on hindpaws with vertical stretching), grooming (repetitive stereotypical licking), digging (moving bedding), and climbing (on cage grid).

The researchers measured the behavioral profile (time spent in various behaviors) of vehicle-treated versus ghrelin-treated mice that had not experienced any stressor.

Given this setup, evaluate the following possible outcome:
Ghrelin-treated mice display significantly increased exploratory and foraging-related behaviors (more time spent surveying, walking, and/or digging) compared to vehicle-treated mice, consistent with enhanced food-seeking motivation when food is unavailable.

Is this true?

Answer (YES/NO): NO